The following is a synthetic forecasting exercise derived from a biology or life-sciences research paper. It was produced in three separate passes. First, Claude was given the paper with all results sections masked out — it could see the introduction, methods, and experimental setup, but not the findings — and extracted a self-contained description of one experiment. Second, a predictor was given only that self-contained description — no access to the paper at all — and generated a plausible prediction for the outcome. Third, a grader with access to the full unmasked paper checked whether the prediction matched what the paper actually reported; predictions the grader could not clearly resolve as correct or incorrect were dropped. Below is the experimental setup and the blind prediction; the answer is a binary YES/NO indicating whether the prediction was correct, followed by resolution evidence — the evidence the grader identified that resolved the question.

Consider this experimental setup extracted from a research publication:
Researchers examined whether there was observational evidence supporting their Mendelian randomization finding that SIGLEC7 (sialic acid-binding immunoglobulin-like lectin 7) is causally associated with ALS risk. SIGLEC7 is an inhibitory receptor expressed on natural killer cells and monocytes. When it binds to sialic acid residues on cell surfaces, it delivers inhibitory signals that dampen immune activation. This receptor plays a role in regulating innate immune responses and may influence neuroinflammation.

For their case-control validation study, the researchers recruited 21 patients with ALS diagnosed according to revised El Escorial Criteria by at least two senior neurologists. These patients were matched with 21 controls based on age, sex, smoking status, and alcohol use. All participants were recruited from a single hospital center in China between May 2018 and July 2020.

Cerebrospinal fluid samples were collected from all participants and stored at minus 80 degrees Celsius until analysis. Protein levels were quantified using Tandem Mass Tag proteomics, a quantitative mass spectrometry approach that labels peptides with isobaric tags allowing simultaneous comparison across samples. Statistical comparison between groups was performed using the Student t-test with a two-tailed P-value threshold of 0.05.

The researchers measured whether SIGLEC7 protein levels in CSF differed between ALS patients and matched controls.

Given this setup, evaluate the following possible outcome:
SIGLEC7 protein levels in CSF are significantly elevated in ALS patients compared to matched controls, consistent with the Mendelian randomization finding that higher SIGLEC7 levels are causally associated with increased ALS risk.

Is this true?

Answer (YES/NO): YES